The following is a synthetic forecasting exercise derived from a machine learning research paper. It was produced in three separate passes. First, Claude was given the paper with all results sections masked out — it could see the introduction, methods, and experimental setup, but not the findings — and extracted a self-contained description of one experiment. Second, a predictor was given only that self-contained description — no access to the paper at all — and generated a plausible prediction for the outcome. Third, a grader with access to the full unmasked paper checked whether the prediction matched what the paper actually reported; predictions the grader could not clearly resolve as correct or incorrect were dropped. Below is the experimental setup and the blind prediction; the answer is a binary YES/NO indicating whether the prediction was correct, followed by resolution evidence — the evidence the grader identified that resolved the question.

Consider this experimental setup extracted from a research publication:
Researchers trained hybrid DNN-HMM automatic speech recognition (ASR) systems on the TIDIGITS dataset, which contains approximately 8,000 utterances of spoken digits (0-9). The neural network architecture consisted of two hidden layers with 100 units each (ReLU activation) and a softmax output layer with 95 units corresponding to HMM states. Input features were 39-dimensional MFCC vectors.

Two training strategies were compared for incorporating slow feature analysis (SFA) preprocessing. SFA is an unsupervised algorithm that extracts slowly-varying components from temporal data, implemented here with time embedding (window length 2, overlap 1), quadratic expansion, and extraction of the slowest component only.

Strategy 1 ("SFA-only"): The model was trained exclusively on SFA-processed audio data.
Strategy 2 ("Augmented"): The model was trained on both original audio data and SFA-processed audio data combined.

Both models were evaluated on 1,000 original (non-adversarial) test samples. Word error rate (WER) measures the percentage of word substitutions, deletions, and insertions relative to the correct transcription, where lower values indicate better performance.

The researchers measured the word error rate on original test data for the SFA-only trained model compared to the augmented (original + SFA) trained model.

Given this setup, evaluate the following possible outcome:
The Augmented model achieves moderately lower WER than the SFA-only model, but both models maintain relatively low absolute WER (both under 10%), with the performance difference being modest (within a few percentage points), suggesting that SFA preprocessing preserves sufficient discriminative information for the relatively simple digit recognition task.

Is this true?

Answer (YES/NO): NO